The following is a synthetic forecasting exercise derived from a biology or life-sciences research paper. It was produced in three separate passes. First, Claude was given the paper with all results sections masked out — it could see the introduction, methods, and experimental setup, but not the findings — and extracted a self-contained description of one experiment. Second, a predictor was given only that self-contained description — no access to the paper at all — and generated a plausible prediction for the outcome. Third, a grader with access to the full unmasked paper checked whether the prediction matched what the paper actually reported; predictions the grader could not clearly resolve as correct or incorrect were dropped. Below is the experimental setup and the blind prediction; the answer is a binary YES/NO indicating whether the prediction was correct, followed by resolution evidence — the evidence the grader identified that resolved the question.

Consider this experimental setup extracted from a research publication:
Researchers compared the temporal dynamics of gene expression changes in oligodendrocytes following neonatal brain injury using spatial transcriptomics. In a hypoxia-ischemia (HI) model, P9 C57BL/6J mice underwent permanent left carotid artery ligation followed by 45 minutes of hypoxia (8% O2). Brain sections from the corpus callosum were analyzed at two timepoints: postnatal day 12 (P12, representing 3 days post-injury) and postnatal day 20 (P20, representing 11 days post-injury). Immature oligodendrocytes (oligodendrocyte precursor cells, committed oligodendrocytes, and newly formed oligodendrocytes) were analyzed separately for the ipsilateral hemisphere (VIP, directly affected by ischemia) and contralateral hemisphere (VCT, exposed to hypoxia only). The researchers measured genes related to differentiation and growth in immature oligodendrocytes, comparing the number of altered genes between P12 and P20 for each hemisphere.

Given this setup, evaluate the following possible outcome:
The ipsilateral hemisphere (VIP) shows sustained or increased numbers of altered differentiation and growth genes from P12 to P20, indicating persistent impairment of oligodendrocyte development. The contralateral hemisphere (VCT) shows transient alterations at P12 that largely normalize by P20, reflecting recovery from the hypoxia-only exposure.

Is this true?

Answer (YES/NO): NO